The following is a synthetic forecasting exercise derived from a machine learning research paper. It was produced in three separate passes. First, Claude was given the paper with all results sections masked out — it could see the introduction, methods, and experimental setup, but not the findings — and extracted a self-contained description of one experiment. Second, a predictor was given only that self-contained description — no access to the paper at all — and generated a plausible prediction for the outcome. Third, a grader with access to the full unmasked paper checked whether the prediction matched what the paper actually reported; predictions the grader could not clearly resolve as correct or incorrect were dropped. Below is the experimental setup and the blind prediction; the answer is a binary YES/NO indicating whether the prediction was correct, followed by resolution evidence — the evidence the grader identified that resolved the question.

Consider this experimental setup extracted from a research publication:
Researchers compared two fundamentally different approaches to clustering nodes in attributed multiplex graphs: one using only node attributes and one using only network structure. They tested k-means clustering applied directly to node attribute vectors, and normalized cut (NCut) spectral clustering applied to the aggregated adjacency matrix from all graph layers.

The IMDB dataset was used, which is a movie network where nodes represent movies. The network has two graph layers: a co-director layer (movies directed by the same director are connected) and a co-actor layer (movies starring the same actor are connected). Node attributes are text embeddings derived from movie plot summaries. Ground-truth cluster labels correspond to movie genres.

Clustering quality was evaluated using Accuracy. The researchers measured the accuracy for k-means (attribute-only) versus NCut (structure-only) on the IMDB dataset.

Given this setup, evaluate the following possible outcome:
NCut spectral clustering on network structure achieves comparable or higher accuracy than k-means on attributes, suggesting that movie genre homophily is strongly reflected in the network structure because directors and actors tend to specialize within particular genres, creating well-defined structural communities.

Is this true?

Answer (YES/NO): NO